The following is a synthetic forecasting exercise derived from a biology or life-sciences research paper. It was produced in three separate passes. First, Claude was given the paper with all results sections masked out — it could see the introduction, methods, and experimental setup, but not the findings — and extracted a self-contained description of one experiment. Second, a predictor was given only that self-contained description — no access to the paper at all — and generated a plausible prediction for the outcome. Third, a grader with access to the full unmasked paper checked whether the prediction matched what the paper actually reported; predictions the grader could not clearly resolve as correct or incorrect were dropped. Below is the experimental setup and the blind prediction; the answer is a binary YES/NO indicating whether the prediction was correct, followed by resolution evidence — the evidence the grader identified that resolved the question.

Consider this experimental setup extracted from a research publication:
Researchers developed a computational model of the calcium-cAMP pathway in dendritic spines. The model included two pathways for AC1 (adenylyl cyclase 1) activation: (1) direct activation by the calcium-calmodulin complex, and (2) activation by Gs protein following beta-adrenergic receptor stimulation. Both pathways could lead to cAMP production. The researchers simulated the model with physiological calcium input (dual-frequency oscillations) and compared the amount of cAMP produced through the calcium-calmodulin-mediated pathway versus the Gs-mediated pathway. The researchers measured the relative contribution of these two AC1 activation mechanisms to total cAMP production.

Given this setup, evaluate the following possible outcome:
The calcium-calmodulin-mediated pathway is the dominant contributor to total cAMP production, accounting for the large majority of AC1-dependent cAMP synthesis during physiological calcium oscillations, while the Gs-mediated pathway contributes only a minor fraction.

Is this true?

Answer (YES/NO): YES